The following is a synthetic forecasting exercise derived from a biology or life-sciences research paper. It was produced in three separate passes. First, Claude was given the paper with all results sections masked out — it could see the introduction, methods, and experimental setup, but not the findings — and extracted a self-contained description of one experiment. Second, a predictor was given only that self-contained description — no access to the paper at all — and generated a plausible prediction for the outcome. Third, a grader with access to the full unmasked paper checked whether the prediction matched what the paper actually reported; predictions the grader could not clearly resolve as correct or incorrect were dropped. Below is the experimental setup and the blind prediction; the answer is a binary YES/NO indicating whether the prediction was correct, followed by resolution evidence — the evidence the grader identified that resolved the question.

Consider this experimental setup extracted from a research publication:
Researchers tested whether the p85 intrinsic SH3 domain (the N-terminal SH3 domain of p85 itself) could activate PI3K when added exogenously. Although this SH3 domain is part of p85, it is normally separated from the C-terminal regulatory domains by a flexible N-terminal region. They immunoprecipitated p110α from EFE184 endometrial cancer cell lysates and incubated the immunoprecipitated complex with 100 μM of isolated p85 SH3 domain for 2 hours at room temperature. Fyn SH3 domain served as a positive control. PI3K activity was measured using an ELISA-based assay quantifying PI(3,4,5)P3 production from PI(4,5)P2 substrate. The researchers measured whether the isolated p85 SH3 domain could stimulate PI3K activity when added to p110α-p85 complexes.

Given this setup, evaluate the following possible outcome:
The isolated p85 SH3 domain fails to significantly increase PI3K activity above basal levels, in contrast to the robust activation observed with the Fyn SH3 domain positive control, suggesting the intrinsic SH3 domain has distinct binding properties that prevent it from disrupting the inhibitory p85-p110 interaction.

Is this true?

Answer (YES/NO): YES